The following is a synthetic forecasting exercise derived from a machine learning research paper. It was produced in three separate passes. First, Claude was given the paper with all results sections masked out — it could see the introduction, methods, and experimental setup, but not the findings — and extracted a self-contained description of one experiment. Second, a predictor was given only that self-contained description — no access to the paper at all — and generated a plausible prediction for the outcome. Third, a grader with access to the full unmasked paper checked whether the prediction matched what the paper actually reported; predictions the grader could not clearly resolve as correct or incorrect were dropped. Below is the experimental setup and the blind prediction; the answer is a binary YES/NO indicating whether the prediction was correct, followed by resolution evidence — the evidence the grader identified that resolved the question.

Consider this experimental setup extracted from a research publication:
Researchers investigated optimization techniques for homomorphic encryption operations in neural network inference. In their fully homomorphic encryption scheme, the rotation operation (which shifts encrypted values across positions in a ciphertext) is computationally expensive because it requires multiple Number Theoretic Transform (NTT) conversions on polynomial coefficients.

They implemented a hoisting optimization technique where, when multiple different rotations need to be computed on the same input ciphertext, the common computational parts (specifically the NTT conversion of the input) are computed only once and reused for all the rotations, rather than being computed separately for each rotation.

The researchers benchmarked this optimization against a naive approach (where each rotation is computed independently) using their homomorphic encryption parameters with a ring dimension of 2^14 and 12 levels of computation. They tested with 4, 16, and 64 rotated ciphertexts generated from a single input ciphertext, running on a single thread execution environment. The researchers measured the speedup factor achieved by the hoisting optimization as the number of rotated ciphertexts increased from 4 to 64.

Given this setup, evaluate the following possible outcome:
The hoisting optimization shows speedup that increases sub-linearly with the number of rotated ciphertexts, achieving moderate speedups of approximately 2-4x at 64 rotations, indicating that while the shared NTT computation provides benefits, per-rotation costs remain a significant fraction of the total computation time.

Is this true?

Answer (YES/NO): YES